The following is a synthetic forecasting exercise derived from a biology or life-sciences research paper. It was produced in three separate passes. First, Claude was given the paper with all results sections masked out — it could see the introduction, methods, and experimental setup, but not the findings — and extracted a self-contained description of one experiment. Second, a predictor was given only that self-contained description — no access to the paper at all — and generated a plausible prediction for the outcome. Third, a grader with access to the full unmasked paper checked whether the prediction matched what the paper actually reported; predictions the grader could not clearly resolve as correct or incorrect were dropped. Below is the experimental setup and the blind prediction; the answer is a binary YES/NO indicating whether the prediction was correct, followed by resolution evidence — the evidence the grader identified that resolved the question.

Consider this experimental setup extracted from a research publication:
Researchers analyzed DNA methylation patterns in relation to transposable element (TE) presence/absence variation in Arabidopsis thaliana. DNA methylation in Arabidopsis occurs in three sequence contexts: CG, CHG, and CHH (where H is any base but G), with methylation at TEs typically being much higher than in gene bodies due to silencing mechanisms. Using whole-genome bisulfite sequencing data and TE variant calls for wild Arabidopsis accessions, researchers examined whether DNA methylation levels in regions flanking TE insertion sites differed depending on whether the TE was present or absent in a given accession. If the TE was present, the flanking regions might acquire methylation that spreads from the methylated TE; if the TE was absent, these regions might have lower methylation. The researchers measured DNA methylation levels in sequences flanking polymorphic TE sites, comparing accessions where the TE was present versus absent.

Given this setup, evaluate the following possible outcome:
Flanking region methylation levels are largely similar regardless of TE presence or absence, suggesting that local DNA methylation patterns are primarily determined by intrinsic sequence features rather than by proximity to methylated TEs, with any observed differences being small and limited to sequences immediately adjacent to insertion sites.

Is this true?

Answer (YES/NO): NO